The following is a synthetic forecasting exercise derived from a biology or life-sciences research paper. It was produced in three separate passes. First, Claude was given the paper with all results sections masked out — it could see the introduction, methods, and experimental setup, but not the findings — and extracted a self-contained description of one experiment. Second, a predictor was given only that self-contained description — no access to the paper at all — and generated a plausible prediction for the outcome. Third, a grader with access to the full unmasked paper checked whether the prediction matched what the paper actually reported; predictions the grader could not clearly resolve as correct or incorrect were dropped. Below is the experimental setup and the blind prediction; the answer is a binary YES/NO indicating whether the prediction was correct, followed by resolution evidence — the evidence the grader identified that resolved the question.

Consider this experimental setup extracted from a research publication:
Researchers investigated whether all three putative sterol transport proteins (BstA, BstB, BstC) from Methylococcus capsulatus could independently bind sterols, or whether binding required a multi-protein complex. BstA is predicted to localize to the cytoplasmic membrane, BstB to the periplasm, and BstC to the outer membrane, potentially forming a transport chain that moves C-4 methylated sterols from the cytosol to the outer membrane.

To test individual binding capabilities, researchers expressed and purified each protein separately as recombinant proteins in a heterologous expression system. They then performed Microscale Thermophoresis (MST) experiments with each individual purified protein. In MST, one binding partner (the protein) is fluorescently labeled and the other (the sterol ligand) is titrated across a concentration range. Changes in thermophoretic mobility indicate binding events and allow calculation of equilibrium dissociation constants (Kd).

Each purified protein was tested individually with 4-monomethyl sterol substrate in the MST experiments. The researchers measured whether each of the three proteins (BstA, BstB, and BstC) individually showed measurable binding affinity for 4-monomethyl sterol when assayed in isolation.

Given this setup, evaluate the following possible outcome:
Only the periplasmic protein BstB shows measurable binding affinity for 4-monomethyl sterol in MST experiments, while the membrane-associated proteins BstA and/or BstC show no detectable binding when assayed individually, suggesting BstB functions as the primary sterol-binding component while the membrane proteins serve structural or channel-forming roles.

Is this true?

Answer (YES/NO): NO